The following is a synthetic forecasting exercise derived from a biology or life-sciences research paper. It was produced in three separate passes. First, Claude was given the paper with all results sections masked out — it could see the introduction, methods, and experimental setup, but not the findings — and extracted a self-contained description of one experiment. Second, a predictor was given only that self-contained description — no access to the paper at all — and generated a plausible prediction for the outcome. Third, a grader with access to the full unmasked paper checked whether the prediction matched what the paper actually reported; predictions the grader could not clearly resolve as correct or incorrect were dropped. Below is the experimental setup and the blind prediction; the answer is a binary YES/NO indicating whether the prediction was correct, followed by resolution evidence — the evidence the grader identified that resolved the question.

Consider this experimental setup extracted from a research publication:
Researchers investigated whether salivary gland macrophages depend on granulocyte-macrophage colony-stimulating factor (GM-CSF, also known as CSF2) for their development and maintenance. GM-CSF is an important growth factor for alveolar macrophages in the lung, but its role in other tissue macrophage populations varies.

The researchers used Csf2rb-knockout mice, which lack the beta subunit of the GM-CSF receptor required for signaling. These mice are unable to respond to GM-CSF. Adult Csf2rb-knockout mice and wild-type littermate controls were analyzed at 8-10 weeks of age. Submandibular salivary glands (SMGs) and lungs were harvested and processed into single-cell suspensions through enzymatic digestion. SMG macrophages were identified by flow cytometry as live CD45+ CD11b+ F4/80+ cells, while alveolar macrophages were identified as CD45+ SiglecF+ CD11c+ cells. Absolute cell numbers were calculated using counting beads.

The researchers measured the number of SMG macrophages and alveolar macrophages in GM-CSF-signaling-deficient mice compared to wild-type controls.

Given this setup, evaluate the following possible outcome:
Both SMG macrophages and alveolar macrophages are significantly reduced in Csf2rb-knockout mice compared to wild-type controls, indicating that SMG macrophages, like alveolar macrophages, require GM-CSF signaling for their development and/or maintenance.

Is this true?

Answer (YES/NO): NO